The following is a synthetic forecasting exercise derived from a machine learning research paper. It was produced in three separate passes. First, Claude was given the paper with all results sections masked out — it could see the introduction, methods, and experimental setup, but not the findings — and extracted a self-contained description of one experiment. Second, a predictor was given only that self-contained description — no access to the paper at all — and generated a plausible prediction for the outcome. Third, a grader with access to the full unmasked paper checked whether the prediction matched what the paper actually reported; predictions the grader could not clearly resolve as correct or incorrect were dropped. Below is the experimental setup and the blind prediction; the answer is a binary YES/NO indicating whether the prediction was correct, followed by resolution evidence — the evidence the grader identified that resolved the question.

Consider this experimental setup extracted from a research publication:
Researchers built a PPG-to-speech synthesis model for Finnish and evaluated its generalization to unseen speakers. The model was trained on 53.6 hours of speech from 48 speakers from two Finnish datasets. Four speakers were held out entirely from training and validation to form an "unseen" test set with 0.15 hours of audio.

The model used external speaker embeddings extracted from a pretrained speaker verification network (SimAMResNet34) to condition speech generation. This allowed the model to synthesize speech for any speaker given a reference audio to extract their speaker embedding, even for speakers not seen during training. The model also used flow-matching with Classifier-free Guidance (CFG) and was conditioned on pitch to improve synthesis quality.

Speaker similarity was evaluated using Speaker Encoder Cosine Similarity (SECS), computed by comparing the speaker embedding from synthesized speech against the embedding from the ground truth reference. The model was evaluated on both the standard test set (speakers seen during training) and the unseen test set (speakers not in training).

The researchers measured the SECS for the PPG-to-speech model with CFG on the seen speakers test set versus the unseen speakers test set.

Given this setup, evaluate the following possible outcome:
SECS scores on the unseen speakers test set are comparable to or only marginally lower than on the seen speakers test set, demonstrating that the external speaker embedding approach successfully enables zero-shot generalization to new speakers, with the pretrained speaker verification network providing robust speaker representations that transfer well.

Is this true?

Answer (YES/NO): NO